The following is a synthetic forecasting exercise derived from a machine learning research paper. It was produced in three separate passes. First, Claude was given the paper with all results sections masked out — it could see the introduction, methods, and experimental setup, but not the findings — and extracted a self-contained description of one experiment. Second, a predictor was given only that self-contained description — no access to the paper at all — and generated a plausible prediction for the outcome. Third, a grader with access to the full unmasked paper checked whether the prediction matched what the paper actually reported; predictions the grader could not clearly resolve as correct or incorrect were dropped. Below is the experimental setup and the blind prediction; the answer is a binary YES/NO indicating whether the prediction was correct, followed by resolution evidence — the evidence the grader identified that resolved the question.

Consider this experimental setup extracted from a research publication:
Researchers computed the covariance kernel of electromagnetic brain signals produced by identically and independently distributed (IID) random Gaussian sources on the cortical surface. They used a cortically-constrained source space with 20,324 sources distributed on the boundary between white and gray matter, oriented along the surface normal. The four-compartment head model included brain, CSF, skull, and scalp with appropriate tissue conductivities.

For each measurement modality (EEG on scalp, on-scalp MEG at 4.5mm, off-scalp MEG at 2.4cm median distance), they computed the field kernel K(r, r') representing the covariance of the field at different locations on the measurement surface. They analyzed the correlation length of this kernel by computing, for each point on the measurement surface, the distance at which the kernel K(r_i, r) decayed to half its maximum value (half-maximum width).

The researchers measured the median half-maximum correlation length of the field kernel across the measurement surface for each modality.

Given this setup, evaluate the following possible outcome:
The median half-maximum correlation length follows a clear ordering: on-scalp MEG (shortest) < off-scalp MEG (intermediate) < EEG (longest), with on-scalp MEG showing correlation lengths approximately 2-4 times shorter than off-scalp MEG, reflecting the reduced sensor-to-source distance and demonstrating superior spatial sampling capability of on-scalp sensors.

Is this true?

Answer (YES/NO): NO